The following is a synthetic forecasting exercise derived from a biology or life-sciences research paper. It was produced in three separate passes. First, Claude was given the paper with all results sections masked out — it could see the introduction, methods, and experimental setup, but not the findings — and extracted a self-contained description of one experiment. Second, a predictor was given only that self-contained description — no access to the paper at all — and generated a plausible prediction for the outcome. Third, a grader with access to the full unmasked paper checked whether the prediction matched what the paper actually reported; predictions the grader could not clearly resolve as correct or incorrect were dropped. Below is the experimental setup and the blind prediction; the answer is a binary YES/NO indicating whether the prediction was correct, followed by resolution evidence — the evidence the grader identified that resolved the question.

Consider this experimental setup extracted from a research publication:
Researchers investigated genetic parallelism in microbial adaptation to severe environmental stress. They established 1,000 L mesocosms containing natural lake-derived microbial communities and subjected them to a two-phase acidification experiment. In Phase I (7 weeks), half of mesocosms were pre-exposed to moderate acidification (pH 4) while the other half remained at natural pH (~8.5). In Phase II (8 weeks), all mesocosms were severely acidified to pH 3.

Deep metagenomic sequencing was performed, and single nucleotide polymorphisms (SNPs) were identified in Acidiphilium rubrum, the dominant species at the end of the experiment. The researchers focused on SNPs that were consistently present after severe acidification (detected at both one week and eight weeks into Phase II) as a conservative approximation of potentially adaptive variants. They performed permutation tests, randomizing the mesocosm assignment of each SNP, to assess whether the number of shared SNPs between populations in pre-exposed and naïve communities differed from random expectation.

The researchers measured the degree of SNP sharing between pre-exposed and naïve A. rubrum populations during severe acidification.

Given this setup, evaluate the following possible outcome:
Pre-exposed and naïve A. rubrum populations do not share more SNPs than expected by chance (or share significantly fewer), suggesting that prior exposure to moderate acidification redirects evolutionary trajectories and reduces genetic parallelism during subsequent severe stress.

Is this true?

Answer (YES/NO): YES